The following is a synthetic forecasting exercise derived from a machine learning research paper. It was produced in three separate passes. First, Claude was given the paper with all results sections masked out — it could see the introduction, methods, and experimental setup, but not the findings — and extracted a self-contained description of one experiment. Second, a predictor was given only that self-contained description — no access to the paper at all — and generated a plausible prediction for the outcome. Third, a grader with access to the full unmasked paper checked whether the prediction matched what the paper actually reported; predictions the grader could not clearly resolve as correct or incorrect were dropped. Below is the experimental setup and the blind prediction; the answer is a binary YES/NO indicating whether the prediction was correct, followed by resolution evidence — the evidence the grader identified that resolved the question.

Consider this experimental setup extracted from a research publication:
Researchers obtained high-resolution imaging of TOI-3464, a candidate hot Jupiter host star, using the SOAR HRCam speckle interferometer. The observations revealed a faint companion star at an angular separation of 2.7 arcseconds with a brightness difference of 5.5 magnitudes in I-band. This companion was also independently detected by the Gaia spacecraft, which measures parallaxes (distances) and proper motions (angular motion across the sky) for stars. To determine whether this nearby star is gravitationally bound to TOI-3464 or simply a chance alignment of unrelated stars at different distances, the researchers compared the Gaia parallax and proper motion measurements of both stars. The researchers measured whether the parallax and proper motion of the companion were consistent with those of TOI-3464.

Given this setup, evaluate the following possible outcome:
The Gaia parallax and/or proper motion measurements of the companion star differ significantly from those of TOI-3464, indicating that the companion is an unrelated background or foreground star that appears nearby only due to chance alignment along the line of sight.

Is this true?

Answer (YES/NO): YES